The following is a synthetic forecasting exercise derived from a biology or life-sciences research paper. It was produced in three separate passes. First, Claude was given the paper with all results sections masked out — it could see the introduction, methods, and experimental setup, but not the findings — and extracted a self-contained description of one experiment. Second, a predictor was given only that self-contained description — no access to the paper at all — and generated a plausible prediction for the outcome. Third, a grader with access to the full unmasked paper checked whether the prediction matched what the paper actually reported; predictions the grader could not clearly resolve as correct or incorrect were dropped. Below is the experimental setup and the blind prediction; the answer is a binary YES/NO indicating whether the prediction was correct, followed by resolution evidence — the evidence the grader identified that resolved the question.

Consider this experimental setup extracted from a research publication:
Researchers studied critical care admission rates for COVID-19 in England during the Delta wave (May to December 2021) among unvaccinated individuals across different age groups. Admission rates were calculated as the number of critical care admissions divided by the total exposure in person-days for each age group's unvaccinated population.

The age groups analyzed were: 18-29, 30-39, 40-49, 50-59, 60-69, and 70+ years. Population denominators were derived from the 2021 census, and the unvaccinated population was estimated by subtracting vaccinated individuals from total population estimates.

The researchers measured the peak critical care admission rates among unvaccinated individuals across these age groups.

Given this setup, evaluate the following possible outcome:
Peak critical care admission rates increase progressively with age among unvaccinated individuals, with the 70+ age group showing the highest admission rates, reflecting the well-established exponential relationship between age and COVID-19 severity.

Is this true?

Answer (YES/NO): NO